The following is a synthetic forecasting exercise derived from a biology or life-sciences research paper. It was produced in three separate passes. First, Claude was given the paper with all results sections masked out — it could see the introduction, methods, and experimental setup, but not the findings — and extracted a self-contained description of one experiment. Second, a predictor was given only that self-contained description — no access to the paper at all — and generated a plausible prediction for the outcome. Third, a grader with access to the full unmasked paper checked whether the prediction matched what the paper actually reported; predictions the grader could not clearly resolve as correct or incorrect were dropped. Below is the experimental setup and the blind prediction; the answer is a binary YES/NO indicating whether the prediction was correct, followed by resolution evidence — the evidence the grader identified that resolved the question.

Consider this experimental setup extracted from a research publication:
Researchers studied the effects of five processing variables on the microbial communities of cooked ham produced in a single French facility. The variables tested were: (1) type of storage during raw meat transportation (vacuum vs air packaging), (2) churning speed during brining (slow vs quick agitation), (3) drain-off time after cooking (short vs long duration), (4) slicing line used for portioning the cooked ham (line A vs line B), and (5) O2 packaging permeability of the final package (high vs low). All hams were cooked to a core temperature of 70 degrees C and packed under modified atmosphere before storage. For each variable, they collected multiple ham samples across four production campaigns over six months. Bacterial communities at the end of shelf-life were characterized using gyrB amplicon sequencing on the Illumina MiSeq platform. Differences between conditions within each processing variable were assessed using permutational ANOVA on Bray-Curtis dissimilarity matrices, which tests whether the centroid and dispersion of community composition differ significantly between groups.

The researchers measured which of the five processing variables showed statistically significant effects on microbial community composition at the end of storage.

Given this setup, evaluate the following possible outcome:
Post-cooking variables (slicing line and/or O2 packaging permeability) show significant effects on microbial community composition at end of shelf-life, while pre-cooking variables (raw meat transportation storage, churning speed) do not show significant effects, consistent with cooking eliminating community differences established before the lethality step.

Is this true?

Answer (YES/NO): NO